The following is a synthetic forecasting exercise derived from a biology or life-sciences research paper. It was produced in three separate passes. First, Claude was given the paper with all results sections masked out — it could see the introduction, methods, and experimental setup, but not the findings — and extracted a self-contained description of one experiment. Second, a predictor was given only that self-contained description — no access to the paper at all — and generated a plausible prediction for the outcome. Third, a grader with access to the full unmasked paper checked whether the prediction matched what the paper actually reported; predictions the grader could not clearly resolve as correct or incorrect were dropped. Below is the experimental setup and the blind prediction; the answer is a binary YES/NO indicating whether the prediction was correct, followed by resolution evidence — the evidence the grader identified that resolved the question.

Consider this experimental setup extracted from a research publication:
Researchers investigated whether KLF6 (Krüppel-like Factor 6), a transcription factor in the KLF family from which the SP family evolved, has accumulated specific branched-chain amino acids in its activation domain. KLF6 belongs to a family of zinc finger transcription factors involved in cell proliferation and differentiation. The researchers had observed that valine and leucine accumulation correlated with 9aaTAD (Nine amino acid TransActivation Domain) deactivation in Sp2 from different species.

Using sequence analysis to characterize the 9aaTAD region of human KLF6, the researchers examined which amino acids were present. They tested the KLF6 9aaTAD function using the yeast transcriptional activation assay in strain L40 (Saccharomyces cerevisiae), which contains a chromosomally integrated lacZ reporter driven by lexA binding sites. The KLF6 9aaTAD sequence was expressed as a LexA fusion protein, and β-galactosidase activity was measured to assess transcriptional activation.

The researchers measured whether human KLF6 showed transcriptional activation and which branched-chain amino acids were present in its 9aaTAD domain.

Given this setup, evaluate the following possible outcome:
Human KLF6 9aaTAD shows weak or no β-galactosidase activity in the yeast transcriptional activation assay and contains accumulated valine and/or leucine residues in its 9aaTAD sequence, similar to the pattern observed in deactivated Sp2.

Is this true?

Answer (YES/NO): NO